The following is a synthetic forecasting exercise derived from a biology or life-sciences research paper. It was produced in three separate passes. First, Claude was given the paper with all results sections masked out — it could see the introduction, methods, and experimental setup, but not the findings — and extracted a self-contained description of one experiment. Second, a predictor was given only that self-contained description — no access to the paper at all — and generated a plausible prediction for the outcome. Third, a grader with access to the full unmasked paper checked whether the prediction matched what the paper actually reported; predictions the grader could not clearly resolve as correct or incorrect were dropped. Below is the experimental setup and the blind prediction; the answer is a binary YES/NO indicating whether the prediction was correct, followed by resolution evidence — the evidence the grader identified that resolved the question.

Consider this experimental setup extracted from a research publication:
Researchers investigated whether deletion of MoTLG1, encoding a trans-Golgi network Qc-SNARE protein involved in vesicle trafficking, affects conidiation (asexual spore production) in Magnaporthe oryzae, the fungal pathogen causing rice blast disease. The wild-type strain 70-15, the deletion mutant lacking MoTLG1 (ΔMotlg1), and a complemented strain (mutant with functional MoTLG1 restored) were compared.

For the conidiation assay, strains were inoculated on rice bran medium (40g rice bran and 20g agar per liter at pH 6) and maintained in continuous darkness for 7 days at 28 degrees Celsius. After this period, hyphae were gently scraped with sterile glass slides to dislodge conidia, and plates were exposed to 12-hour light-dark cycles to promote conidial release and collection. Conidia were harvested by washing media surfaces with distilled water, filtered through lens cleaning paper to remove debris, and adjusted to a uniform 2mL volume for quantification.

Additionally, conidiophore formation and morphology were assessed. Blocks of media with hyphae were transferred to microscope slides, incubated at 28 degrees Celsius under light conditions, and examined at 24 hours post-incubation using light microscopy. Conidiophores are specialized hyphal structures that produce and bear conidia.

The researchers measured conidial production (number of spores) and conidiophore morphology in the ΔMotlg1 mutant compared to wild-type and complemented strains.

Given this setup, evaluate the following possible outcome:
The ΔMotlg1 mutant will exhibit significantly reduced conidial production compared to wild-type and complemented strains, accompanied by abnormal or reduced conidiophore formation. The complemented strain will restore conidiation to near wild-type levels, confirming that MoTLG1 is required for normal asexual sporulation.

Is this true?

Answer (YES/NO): YES